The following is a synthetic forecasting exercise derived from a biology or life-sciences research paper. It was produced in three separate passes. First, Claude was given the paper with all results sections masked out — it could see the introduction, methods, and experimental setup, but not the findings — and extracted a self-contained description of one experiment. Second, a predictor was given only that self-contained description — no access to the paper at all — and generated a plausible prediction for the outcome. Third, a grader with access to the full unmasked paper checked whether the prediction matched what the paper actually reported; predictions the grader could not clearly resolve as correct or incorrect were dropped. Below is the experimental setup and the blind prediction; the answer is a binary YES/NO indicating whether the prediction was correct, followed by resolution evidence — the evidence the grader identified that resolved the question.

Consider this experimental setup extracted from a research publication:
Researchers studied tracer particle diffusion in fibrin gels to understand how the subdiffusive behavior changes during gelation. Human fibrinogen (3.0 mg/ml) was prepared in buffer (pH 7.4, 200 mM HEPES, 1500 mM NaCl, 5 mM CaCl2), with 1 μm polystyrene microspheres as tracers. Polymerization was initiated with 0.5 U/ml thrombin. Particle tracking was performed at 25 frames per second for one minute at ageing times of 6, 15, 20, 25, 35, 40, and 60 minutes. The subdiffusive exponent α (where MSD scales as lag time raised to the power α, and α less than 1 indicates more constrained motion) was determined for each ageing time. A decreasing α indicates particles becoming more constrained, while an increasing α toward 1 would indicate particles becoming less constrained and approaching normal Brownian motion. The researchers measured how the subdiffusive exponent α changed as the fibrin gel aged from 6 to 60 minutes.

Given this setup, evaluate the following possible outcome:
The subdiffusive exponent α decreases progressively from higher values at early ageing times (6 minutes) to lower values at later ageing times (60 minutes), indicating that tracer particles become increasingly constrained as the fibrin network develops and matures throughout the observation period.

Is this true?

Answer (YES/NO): YES